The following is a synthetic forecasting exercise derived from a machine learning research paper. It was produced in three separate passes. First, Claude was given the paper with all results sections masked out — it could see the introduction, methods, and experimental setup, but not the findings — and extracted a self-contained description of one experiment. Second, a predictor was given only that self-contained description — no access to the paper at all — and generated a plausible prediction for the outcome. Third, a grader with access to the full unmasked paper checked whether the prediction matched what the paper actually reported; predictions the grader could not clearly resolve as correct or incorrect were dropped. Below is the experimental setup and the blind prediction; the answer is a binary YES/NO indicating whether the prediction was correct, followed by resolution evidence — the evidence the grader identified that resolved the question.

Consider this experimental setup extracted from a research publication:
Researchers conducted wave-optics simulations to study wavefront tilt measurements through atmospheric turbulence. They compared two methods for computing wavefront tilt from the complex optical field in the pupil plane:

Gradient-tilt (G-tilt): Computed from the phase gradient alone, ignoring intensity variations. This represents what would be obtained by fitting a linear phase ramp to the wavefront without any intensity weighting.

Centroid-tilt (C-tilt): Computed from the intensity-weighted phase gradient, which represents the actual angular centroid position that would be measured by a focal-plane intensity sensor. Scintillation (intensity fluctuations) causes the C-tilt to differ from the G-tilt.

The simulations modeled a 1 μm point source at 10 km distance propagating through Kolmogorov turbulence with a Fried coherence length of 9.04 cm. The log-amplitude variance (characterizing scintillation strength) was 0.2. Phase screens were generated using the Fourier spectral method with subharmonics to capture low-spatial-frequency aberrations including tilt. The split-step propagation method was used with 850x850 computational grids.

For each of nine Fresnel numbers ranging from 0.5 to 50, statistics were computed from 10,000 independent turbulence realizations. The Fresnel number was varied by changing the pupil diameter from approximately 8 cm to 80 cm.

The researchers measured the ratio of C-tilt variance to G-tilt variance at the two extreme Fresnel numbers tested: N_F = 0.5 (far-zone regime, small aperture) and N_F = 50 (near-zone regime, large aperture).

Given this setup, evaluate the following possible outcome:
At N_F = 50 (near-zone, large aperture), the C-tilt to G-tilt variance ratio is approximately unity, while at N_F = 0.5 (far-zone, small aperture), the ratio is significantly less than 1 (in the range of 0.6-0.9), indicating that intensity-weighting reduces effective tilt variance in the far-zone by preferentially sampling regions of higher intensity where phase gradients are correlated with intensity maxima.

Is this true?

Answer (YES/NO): NO